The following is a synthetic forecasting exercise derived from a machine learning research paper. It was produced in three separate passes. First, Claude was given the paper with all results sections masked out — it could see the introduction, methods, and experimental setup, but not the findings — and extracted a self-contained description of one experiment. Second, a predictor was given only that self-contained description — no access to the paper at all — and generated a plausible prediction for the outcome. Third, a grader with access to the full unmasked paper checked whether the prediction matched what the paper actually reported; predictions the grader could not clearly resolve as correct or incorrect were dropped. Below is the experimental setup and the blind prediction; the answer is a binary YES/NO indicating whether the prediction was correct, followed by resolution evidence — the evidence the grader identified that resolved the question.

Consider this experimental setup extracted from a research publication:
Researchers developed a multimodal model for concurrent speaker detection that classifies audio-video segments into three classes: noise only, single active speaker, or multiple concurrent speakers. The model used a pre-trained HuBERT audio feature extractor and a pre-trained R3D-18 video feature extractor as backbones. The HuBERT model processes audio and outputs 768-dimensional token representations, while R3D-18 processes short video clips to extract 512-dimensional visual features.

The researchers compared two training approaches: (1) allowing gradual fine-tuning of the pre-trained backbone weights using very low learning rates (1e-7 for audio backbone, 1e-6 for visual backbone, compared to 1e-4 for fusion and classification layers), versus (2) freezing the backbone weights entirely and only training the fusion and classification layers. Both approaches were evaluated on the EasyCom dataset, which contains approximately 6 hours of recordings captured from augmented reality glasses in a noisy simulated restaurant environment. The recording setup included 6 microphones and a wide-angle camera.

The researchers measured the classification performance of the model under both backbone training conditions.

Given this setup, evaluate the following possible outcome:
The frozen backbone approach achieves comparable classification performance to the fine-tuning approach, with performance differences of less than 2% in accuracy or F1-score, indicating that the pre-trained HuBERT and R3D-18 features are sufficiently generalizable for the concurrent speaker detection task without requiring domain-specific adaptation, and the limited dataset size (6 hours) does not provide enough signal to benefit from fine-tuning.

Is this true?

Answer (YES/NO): NO